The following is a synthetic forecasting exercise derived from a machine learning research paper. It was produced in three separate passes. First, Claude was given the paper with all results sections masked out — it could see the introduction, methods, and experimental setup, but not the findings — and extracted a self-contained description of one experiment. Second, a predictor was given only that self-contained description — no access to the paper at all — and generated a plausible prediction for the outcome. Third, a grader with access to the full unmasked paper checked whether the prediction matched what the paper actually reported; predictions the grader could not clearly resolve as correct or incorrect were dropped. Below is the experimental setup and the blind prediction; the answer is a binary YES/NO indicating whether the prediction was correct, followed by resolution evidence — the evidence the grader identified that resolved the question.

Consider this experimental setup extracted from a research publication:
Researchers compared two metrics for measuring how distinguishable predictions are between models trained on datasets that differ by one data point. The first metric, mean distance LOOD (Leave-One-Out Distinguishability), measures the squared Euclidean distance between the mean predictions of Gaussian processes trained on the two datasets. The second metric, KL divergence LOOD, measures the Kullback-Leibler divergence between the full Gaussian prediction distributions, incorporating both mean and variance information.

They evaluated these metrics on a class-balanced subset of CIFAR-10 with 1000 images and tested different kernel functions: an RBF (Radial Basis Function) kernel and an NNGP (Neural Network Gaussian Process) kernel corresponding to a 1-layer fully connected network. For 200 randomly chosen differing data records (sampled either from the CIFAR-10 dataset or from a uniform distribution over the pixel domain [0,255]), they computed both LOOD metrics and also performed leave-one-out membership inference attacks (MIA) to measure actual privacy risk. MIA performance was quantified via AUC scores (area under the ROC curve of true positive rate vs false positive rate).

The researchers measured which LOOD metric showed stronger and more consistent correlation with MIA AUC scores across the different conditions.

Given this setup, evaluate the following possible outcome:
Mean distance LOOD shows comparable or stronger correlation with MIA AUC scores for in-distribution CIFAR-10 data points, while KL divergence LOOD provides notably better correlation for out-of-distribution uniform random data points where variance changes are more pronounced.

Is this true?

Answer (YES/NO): NO